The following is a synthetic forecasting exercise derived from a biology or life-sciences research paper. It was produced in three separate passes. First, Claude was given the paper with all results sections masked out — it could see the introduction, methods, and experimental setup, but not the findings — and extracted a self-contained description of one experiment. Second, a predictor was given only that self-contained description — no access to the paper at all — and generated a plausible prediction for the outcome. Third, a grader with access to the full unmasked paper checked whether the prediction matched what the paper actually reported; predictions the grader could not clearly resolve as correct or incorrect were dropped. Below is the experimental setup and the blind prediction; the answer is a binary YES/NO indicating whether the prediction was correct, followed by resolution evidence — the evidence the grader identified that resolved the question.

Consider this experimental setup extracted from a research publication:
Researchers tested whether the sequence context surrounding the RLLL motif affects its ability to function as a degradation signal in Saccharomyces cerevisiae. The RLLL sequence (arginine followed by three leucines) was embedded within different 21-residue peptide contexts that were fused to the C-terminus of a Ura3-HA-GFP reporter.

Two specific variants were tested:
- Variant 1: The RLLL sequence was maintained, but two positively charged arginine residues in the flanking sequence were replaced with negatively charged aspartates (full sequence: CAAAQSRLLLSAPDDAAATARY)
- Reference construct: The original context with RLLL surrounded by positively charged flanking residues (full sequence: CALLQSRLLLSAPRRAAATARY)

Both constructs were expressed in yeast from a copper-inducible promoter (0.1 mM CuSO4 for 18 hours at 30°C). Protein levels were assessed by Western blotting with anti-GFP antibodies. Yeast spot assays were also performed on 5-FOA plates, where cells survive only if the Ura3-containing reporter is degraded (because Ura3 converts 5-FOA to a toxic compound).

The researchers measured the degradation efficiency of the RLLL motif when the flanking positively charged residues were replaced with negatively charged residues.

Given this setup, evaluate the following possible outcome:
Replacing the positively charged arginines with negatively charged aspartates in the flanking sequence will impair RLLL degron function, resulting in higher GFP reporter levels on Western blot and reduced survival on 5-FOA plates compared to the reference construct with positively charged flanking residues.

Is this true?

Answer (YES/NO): YES